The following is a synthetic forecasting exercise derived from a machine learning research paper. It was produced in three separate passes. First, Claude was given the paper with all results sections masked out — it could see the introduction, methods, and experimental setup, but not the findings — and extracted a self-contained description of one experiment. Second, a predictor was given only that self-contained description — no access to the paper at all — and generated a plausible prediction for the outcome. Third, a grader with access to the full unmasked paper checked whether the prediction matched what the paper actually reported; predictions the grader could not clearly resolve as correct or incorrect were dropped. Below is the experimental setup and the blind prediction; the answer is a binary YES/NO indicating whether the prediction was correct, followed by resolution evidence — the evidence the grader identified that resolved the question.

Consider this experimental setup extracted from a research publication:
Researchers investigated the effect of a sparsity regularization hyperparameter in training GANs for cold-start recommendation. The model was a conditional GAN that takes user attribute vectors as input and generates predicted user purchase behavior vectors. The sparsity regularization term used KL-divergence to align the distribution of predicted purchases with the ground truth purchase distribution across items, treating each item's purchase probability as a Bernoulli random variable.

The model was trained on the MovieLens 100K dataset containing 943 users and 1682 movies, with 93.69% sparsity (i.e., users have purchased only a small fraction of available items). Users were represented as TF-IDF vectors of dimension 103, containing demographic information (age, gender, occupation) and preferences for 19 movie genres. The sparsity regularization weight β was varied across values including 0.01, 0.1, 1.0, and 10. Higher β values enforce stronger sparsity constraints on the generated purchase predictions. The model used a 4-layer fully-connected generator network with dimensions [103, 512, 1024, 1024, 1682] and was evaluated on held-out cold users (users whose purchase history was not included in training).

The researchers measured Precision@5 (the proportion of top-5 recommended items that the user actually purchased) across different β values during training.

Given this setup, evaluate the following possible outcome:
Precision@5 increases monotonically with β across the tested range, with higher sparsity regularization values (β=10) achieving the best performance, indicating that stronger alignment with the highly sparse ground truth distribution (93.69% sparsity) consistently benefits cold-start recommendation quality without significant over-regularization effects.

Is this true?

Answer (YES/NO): NO